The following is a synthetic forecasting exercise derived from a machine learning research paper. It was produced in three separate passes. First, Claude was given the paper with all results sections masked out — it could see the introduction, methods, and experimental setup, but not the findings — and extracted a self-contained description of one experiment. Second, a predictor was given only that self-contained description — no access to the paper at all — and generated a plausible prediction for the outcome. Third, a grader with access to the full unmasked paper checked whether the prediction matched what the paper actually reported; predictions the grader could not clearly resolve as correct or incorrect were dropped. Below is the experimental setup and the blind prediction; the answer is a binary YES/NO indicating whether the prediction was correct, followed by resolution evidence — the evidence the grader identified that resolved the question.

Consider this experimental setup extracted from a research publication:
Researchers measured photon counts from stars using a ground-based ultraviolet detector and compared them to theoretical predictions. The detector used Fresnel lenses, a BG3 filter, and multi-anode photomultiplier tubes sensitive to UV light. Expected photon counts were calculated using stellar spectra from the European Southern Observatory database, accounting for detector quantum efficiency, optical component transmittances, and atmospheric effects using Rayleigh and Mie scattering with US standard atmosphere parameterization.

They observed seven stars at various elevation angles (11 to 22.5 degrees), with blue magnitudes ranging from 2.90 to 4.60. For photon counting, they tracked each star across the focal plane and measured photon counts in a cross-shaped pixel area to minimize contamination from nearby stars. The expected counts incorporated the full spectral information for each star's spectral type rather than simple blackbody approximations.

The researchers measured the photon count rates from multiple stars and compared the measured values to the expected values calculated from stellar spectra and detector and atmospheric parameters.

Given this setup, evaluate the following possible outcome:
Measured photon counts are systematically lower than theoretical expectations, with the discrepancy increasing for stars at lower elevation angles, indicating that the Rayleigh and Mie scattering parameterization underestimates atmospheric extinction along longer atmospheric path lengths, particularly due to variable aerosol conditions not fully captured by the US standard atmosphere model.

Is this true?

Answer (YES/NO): NO